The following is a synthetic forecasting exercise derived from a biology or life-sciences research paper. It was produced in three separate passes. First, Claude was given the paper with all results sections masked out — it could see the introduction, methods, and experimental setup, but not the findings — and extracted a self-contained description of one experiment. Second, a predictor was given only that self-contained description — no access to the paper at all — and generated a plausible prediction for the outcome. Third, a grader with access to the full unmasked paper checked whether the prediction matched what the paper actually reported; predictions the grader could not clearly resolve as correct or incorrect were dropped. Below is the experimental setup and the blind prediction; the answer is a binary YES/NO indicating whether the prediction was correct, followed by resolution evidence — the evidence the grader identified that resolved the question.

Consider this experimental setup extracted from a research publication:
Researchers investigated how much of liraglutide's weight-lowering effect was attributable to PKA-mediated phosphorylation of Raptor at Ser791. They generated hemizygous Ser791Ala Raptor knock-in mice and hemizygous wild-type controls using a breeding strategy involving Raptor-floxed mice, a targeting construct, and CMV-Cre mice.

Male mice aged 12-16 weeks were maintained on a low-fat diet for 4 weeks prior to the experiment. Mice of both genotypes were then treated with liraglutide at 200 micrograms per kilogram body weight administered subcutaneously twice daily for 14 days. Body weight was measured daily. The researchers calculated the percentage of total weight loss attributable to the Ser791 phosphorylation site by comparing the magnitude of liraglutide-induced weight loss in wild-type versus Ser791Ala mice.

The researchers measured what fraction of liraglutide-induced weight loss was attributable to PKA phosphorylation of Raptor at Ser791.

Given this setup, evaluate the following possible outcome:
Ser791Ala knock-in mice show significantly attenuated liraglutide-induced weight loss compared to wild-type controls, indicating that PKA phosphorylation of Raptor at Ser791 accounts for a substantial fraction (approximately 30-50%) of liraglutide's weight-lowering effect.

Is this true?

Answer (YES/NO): YES